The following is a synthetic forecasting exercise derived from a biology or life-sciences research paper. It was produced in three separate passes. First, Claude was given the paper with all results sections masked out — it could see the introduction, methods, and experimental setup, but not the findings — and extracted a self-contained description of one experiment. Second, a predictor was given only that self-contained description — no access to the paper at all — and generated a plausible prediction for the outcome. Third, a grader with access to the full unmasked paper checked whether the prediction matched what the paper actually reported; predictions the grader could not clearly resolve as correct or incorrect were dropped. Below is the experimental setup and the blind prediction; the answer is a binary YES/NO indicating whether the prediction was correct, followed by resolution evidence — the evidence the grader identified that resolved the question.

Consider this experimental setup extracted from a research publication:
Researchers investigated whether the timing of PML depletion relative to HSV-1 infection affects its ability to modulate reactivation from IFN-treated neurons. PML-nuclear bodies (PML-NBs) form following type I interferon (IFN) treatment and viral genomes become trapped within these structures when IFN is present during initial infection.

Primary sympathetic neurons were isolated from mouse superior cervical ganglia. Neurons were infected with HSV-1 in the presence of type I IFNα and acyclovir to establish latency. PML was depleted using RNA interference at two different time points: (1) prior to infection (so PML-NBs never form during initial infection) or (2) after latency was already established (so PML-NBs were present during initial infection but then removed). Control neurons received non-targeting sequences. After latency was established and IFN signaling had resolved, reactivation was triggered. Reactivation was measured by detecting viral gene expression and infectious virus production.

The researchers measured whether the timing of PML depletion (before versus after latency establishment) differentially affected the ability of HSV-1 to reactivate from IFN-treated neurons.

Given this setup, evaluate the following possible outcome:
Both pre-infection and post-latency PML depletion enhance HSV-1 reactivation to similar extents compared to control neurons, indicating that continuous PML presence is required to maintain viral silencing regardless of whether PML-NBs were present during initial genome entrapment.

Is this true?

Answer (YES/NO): NO